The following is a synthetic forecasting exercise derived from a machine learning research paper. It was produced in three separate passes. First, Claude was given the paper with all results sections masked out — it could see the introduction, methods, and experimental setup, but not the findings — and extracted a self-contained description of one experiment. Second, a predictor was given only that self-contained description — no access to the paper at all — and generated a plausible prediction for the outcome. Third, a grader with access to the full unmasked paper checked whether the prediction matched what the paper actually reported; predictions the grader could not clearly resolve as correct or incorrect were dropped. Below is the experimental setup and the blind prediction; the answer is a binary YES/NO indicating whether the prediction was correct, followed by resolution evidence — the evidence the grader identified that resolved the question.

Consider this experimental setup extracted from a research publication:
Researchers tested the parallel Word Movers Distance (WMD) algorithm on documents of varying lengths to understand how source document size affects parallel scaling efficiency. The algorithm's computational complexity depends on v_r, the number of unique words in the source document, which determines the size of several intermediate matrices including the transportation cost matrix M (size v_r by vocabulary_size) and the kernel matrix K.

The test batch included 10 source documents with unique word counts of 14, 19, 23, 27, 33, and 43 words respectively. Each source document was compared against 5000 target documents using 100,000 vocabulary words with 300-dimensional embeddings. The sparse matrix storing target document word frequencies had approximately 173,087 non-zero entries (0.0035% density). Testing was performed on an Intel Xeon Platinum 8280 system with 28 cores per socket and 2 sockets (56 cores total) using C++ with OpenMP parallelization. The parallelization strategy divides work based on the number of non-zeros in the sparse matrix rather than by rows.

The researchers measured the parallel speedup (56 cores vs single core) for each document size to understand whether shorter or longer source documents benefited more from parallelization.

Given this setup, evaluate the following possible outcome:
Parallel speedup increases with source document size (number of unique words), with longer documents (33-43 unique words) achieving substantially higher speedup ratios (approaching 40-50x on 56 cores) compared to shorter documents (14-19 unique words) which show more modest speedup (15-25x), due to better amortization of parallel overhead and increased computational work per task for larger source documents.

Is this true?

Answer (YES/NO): NO